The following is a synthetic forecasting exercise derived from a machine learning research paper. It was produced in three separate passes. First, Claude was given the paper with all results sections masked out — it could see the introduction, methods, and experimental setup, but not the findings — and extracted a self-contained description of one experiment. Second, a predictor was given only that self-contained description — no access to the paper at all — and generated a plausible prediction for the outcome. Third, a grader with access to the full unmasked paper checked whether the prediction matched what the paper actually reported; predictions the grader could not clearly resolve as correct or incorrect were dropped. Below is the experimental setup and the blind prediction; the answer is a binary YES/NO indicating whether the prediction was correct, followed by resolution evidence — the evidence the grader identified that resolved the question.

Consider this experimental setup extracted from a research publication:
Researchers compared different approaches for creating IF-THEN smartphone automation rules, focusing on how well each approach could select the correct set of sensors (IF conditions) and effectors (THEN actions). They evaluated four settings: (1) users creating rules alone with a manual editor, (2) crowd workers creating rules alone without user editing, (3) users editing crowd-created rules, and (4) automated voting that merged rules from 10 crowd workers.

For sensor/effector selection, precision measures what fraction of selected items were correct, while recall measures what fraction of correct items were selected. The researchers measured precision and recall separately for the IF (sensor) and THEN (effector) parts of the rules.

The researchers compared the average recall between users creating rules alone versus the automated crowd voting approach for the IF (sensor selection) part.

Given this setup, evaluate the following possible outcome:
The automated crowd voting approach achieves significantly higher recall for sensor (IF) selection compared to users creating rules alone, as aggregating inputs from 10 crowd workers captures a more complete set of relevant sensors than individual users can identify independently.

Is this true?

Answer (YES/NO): NO